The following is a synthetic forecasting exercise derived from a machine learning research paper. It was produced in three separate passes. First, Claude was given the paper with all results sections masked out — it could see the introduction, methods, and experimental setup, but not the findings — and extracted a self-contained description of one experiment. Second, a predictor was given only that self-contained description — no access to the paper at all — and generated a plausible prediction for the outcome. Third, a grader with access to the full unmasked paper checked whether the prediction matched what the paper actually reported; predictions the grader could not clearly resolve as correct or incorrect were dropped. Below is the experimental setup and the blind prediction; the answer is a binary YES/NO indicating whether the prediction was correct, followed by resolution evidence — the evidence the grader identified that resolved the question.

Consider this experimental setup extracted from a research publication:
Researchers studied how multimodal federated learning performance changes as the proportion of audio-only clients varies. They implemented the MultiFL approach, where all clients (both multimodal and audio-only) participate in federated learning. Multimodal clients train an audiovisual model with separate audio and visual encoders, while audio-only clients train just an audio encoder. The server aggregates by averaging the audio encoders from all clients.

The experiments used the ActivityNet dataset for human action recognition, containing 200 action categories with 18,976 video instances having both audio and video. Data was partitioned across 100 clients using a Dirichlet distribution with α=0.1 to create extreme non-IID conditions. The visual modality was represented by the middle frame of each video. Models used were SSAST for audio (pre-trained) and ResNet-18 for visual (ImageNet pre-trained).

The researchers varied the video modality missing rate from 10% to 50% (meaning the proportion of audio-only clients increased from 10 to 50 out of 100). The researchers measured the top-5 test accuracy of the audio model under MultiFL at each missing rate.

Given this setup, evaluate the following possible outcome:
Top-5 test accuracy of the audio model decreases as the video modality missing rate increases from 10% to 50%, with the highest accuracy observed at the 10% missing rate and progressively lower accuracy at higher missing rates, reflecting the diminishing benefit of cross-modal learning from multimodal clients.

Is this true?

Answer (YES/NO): NO